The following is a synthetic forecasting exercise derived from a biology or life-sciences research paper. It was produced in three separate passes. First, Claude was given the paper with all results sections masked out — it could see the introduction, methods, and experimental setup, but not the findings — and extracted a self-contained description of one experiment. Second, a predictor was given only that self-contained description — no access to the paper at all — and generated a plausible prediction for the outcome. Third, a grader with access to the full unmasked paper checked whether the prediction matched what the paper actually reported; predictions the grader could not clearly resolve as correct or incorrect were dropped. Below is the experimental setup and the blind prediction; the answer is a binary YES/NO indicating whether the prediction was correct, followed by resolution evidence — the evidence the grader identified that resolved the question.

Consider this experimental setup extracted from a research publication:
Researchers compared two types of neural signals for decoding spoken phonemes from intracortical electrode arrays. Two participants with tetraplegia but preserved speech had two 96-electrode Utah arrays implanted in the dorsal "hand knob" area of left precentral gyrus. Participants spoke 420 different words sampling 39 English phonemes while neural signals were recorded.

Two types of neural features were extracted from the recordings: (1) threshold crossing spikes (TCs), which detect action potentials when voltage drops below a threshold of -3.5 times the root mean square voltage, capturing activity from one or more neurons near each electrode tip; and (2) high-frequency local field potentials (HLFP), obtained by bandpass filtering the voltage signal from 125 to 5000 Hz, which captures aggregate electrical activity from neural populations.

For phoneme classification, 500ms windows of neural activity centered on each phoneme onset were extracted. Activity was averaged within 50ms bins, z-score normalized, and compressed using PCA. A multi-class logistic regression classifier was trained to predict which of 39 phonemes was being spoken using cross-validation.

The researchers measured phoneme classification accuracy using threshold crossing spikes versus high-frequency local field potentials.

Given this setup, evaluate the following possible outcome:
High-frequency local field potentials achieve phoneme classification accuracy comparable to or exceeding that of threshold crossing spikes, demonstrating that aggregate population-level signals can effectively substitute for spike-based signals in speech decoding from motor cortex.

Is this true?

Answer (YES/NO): YES